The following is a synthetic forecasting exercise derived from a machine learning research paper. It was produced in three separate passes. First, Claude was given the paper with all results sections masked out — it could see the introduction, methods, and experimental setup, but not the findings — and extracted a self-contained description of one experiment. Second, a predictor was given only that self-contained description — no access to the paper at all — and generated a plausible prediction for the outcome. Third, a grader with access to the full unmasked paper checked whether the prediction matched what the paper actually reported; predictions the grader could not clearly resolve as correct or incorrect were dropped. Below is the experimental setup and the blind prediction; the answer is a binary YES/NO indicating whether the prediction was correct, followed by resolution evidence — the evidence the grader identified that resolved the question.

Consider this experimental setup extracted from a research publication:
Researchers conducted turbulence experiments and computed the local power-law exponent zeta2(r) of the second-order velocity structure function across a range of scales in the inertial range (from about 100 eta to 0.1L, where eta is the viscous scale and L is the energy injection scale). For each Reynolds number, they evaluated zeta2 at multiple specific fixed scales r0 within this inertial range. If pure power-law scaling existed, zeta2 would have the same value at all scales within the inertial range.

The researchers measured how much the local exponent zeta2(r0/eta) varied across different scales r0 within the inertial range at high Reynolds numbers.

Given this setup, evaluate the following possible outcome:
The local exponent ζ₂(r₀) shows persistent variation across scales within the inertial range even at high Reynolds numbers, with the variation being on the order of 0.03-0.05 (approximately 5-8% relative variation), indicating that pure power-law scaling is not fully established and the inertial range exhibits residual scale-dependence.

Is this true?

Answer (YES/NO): NO